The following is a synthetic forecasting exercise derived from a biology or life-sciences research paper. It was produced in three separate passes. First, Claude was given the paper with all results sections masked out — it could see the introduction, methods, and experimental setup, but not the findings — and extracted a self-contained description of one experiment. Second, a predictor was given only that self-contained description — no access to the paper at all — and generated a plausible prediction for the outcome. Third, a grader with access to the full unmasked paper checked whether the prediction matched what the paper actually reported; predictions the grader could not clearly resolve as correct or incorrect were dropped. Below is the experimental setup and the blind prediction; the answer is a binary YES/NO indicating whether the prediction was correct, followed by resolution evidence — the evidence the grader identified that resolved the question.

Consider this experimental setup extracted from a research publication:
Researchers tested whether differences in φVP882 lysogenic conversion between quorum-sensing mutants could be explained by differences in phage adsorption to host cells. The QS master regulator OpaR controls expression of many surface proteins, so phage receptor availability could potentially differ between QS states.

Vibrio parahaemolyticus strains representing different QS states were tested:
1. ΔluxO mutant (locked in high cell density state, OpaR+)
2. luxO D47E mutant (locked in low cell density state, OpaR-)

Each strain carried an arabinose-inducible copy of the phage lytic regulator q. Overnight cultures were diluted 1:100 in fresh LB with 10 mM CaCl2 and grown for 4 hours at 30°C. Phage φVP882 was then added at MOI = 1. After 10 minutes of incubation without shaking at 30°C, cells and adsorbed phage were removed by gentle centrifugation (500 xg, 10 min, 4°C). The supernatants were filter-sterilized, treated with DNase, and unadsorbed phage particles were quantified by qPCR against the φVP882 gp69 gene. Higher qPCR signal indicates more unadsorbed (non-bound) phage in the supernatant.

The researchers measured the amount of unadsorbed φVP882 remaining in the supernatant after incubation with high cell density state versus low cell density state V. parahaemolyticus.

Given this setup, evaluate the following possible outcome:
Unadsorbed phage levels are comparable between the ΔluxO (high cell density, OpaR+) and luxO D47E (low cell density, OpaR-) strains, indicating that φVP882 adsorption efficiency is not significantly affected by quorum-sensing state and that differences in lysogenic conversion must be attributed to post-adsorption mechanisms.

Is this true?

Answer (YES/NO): NO